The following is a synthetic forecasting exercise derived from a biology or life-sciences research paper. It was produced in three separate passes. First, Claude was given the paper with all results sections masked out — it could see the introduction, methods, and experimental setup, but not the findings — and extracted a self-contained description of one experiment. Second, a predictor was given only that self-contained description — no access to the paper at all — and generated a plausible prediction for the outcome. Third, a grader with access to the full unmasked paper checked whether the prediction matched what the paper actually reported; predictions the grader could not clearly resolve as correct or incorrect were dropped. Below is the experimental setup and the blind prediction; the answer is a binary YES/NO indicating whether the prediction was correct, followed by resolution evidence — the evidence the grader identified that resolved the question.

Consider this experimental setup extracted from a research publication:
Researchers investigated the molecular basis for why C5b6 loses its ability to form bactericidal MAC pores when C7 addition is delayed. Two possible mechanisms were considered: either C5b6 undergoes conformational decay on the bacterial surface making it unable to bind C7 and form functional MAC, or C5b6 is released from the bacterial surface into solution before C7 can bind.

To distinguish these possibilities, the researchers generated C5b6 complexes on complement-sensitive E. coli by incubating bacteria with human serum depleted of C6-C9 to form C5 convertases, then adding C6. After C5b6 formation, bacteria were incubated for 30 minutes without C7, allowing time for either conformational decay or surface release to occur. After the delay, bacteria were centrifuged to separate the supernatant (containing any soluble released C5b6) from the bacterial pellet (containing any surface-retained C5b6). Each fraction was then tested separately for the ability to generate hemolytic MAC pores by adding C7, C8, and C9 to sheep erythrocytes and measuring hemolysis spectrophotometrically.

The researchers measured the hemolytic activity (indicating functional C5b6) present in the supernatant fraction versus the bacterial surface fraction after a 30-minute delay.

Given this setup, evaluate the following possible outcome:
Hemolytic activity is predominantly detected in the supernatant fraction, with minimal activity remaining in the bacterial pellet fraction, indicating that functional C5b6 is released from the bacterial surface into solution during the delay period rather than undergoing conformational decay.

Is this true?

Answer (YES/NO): YES